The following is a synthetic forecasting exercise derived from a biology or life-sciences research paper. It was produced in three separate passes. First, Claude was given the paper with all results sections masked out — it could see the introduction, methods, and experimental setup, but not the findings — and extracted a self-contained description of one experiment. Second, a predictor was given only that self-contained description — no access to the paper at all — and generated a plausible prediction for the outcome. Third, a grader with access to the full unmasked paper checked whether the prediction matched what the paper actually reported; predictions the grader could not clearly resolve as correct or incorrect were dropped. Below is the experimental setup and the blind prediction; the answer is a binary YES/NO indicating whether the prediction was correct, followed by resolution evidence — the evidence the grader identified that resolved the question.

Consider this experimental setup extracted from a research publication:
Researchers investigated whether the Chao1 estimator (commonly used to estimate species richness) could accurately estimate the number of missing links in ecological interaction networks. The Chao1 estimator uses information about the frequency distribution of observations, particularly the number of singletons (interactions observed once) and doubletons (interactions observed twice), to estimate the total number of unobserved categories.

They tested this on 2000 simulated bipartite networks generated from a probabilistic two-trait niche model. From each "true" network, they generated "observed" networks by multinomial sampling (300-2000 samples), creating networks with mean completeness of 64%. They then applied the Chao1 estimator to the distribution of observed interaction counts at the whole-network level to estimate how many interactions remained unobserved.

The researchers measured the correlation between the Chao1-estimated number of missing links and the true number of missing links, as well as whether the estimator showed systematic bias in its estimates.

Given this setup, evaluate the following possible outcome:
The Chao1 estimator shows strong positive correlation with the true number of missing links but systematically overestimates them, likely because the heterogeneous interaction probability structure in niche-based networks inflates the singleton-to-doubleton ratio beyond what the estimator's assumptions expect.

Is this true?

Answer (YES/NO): NO